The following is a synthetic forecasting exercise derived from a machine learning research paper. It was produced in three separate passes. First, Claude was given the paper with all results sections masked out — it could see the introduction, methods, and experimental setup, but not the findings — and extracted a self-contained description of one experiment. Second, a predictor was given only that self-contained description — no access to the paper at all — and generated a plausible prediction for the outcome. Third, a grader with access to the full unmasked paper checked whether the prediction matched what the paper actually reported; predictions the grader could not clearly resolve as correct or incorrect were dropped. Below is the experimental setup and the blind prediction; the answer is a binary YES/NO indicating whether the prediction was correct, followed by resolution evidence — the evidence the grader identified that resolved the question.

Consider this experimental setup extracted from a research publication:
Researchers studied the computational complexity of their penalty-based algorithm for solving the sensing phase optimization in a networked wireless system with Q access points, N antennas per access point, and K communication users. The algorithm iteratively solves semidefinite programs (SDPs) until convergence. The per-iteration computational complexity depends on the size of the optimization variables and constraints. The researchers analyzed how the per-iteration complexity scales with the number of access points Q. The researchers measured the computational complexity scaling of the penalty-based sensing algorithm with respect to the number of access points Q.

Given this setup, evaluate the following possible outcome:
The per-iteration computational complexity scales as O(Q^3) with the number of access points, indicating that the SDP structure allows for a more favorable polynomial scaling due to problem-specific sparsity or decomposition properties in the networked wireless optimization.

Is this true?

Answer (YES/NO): NO